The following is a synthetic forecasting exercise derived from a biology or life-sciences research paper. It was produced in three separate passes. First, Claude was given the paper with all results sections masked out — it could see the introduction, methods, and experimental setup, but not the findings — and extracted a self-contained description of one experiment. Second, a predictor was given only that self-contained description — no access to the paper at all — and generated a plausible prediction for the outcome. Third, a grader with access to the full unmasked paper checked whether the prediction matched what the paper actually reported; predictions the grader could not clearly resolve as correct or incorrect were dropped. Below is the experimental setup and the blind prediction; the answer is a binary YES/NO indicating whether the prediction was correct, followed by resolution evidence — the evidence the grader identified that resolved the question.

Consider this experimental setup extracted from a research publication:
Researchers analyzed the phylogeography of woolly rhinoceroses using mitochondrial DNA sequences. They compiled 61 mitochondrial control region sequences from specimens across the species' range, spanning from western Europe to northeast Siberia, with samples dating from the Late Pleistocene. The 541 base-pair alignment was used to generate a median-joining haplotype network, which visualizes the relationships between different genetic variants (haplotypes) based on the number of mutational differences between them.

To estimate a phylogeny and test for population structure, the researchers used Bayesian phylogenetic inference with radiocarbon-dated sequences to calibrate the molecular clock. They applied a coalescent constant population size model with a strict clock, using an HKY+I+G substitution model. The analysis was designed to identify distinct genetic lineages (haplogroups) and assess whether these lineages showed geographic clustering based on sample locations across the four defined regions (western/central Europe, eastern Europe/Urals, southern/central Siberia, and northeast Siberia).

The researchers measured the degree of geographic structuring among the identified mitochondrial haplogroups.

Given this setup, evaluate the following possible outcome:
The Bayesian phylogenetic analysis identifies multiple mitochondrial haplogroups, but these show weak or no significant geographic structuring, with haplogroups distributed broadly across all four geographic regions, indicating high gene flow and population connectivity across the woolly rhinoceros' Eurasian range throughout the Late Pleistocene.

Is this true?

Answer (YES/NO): NO